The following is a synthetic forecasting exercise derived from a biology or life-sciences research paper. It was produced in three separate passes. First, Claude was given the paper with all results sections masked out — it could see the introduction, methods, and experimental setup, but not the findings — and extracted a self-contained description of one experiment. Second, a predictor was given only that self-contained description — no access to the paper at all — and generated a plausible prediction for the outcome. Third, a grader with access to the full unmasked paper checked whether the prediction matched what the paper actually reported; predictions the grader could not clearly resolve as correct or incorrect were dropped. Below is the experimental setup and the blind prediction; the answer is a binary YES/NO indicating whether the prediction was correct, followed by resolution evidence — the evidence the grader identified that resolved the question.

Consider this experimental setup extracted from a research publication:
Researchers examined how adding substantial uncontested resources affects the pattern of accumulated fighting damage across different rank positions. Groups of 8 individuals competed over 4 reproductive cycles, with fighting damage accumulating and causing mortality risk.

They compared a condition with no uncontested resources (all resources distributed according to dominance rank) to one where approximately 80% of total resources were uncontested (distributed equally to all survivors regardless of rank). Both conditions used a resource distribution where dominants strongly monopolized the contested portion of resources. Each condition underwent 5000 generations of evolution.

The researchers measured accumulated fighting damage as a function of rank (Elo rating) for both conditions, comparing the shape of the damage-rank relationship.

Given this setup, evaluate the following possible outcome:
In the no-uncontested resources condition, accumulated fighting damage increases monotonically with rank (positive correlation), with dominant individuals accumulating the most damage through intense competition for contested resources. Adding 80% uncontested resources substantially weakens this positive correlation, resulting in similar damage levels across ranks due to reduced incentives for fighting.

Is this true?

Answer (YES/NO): NO